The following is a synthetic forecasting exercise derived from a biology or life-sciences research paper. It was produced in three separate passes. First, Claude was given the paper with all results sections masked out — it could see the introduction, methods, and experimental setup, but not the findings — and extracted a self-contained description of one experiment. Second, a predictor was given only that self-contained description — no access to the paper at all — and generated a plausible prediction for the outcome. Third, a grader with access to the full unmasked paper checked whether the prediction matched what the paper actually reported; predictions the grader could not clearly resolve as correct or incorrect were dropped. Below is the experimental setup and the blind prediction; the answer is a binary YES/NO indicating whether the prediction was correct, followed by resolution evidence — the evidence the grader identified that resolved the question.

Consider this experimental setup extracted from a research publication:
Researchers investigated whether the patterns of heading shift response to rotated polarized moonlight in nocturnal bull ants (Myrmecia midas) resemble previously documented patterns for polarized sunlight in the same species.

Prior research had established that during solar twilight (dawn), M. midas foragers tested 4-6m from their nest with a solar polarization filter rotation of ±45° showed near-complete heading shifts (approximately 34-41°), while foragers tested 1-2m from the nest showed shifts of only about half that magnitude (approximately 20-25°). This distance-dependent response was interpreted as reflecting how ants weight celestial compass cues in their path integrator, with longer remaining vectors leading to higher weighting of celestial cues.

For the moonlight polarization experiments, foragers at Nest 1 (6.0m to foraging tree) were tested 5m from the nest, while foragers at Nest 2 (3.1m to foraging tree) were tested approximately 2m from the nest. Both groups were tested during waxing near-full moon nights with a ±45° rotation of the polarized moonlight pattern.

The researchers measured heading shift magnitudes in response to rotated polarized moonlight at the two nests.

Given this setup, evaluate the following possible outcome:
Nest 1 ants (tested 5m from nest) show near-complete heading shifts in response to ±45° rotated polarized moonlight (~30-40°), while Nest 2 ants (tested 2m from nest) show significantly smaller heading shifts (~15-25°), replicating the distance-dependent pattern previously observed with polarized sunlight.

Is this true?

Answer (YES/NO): YES